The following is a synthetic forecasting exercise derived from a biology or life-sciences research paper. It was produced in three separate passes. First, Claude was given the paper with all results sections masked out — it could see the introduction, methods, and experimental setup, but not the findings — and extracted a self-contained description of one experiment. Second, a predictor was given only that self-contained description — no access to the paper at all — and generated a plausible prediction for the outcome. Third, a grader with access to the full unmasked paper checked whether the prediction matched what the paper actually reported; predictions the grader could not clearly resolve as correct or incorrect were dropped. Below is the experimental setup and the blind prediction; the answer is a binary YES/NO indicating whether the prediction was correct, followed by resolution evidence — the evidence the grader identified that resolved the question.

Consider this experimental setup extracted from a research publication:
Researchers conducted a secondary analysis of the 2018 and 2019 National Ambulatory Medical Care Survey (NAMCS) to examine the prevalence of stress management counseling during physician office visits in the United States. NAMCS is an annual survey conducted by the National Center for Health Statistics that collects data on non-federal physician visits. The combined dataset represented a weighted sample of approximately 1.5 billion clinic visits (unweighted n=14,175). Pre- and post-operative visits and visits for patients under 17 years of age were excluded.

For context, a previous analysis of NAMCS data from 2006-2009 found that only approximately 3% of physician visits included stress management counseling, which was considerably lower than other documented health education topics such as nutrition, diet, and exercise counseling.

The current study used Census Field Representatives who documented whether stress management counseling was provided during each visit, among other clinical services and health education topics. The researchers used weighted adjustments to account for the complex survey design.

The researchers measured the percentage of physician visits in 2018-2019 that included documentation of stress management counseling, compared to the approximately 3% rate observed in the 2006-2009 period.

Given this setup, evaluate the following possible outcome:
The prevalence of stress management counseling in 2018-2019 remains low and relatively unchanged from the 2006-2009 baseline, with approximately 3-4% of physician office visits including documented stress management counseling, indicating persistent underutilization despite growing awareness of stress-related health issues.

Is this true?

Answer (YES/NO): NO